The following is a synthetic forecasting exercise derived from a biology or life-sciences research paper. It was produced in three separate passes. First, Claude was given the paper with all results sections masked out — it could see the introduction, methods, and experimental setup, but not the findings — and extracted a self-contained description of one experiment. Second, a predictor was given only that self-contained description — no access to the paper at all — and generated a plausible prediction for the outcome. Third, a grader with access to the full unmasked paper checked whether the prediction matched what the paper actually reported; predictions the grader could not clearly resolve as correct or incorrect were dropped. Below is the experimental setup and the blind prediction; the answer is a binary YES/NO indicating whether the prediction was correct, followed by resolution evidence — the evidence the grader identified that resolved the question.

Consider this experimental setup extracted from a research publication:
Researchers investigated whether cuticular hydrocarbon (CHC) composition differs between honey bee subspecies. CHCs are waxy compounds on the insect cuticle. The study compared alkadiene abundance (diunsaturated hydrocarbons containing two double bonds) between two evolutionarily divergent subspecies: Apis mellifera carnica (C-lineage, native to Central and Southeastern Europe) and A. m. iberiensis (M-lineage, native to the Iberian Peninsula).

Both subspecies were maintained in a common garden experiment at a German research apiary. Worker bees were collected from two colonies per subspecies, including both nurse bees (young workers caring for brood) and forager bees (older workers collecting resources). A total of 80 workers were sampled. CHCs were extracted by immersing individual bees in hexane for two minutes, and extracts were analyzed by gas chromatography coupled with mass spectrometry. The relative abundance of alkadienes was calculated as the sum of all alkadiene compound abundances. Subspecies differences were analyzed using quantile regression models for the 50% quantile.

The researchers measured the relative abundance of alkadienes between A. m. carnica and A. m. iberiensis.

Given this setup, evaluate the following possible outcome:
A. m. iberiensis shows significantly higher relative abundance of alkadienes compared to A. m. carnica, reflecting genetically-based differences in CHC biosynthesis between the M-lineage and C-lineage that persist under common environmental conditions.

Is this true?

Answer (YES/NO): NO